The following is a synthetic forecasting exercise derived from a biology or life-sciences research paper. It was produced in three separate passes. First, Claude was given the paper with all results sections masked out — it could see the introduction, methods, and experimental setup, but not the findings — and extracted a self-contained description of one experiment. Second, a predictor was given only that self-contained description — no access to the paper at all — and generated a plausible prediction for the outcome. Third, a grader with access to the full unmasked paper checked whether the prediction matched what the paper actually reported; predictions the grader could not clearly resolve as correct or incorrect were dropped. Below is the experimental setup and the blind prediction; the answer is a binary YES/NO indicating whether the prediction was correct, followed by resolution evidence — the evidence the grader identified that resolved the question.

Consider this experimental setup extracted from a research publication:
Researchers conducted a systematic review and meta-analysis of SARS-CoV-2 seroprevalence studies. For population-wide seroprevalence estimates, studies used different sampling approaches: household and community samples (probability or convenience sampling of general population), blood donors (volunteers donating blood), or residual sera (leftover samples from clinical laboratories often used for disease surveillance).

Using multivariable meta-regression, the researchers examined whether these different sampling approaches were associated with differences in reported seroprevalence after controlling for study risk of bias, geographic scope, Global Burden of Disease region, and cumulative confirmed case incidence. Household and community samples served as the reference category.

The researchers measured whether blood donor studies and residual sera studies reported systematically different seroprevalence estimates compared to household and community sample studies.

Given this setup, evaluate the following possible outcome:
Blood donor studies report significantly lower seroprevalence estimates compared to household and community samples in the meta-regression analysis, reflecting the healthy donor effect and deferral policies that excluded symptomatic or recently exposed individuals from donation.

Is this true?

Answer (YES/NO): NO